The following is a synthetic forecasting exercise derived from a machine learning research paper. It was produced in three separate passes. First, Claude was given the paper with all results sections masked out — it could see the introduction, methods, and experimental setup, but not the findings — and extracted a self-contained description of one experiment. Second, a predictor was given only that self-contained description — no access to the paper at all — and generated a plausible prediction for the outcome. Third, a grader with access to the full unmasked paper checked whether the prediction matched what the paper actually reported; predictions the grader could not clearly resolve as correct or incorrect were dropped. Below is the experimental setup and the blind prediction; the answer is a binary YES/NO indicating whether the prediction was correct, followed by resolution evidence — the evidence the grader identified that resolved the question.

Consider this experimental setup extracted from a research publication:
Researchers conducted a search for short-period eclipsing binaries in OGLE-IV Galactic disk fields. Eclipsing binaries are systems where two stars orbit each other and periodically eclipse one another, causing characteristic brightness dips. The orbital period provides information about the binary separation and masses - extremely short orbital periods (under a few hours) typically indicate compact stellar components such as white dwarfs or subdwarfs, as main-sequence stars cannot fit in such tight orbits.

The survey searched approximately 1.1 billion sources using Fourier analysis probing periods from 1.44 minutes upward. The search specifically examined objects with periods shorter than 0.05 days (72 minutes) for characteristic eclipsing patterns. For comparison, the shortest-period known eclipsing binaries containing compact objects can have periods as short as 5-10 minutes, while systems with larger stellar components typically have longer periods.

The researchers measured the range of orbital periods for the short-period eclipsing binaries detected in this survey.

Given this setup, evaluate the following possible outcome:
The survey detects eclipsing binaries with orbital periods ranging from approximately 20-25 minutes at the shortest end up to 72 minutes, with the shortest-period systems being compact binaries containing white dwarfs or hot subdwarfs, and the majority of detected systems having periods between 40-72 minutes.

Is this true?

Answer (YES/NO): NO